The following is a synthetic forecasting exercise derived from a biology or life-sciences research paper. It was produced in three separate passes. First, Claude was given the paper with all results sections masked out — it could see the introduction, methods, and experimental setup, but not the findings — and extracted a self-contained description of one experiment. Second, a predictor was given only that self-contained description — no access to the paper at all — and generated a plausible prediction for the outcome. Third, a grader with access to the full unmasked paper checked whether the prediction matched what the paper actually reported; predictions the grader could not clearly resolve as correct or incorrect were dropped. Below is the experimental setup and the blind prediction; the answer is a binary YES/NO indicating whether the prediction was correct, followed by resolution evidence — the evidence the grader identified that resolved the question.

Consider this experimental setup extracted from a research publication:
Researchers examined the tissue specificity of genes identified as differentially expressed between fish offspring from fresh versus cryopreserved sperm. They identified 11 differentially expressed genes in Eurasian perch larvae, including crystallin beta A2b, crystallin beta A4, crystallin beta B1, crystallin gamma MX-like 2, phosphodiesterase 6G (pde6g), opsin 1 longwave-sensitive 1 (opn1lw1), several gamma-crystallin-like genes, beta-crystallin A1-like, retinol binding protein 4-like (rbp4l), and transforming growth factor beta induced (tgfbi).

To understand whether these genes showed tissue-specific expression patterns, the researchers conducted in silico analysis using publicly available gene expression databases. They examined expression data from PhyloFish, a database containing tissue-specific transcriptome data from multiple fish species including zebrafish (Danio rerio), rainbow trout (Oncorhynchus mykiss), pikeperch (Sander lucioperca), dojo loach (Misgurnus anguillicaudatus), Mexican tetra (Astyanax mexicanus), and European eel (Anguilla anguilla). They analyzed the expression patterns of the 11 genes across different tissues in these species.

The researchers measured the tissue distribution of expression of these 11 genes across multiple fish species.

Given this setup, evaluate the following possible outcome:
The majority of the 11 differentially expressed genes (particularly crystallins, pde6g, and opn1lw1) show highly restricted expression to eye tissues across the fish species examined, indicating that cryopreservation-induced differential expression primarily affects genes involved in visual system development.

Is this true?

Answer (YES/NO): NO